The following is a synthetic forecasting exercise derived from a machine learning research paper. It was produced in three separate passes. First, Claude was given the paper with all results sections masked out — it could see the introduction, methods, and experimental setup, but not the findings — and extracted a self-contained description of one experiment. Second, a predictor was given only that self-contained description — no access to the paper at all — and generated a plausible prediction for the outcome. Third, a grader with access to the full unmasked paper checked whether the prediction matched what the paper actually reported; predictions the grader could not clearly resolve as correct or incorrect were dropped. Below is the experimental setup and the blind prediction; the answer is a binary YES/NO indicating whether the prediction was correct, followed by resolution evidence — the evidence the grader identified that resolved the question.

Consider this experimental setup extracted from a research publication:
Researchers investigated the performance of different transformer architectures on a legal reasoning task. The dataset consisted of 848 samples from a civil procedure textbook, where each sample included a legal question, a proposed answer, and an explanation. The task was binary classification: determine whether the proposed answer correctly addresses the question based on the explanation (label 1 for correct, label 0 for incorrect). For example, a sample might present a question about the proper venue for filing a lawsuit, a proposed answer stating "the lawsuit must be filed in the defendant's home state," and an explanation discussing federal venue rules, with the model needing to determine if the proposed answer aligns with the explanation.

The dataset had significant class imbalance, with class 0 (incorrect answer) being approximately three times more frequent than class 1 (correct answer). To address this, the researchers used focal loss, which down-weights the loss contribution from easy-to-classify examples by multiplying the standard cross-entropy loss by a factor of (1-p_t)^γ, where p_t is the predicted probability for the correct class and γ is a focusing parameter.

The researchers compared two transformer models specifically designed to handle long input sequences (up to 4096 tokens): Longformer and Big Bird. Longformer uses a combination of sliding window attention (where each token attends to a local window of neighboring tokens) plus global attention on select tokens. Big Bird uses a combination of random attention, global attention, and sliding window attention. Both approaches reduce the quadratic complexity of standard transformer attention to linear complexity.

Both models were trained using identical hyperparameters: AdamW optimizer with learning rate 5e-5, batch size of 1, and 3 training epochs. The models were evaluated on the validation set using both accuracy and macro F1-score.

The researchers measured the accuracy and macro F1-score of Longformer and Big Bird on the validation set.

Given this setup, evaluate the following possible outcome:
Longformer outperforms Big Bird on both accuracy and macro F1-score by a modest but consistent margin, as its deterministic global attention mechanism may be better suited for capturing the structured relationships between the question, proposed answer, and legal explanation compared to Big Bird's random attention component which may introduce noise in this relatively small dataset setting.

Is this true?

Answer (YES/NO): NO